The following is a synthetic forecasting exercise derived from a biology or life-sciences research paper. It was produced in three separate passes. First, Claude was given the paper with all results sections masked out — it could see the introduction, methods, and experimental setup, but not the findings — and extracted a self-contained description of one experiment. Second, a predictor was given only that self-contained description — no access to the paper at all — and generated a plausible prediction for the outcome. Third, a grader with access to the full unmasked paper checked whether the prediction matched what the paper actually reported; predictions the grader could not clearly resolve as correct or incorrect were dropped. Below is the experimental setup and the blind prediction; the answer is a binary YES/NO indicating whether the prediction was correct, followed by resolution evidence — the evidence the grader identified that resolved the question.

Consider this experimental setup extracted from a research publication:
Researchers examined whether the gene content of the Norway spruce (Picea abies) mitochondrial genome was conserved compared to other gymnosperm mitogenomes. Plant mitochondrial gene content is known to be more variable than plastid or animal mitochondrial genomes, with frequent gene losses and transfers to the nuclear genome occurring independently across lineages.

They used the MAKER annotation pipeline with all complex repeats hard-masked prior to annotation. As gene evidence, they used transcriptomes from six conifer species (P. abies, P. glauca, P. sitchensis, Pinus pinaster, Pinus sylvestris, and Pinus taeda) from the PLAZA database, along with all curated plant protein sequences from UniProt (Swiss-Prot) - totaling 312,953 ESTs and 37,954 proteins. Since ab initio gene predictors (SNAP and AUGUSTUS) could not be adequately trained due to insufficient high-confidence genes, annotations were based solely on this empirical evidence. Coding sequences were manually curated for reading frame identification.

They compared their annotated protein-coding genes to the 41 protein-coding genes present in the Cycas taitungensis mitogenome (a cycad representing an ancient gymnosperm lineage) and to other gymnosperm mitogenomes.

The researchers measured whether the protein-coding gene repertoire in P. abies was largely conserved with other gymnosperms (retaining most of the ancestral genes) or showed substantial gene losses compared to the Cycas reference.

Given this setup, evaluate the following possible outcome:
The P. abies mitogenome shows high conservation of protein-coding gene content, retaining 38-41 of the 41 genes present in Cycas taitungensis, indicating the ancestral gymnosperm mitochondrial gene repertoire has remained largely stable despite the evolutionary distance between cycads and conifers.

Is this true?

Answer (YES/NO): YES